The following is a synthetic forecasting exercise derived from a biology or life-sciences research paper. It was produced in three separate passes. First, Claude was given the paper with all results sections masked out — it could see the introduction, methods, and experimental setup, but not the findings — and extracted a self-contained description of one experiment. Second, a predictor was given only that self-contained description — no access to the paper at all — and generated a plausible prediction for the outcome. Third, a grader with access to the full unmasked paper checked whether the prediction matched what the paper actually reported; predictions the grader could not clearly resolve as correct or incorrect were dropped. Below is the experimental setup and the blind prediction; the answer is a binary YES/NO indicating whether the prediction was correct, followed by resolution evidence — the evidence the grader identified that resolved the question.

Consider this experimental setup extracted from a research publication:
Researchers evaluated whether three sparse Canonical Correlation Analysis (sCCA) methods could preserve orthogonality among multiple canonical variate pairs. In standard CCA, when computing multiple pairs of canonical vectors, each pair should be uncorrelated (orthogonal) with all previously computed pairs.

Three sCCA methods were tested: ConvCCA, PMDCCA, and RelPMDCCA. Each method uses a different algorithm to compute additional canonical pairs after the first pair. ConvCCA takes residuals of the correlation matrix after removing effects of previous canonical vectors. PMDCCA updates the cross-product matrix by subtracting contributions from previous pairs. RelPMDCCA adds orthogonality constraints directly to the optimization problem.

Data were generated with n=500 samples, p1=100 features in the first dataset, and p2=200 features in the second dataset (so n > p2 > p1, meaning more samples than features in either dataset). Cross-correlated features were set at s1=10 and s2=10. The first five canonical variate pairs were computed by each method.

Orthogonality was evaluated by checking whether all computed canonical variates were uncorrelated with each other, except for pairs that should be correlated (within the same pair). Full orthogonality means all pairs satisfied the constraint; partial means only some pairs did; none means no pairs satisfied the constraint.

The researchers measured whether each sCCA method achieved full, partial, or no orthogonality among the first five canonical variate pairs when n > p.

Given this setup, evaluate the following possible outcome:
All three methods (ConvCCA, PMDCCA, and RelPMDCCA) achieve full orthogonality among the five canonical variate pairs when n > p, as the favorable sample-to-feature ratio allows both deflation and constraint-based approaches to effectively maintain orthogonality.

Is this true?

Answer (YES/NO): NO